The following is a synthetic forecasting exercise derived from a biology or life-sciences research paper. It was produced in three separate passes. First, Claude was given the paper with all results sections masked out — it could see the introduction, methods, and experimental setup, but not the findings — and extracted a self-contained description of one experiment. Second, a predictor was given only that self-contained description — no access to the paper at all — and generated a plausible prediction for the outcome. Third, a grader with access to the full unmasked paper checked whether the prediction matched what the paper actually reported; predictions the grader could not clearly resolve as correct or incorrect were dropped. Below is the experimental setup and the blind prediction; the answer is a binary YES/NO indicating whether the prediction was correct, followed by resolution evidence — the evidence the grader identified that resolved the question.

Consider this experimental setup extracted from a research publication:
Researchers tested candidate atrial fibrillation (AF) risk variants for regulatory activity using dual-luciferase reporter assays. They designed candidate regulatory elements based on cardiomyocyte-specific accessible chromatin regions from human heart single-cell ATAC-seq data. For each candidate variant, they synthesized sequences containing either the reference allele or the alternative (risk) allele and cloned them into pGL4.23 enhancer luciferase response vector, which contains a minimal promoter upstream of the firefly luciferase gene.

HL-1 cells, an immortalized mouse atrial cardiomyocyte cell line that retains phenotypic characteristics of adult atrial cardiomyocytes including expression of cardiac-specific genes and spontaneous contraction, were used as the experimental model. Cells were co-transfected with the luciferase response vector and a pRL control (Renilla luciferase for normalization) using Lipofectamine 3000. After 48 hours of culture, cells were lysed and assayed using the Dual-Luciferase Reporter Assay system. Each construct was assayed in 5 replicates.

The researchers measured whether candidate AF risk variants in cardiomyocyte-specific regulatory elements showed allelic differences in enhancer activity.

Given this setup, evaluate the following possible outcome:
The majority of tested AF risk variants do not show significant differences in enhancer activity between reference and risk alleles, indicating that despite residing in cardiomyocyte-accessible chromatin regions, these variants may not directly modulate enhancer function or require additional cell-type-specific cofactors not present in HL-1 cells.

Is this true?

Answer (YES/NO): NO